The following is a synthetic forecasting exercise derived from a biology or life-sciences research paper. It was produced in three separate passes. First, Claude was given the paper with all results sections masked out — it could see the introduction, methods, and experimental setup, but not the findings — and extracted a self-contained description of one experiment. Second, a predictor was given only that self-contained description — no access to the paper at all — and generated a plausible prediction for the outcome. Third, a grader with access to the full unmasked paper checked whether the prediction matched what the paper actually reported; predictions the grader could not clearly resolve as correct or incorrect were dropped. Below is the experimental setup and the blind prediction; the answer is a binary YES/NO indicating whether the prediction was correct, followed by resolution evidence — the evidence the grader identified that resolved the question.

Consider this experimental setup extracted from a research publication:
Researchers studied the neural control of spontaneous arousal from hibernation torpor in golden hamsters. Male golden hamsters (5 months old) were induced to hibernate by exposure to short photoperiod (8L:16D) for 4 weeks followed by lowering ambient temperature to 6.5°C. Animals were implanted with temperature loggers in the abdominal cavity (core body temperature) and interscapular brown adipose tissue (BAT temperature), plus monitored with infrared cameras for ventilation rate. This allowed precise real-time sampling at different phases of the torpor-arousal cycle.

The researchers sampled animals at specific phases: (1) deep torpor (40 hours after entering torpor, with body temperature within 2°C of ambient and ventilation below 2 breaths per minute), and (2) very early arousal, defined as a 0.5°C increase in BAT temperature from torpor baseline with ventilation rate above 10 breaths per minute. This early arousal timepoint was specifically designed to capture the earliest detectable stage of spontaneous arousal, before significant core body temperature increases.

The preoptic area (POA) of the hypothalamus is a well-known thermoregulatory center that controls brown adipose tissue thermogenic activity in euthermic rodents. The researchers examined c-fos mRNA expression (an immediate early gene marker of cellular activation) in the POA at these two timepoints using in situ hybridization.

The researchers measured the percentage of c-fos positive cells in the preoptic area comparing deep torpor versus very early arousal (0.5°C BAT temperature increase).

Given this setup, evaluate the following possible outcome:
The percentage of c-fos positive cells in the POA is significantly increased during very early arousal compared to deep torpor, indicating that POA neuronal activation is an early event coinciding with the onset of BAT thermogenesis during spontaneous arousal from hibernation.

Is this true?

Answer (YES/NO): NO